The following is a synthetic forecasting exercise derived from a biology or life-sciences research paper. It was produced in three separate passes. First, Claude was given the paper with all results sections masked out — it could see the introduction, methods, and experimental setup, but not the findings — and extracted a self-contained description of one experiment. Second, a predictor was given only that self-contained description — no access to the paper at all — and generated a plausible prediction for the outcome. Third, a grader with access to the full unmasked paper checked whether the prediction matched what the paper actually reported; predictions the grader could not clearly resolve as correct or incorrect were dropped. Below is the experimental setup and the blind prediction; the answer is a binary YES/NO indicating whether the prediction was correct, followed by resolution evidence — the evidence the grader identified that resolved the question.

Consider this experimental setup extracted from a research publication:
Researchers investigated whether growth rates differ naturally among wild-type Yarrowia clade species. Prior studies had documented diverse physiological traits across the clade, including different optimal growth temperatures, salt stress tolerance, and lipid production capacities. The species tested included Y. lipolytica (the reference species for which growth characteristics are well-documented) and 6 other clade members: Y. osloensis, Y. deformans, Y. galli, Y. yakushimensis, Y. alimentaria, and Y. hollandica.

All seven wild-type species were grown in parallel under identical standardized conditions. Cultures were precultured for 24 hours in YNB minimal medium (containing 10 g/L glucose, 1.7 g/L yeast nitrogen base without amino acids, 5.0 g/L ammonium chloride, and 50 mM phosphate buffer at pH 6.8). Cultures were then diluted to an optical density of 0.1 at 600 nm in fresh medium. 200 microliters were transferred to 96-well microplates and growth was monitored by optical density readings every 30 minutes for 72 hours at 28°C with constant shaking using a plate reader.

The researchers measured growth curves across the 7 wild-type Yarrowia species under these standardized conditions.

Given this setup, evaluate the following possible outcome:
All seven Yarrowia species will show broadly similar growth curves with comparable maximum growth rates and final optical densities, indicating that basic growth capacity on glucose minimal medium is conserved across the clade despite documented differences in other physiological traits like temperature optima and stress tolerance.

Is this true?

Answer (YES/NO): NO